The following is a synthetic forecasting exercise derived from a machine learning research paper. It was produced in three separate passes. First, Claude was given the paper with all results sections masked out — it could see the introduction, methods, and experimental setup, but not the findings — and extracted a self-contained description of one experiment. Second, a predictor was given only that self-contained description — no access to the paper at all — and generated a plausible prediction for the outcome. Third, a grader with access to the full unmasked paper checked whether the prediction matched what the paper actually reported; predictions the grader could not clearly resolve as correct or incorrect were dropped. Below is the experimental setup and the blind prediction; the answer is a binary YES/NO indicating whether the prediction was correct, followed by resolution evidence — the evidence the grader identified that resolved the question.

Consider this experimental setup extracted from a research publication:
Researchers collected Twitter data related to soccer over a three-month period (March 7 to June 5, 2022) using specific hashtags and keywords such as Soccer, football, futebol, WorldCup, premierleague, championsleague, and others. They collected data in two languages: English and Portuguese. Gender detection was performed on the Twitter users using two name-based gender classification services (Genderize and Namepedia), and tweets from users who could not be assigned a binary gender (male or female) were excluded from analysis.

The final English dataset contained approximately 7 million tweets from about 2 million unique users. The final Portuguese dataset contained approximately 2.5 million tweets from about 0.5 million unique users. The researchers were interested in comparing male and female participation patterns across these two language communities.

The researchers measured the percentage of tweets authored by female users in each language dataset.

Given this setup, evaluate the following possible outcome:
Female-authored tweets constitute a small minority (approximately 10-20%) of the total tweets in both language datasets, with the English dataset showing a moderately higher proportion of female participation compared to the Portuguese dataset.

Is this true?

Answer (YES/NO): NO